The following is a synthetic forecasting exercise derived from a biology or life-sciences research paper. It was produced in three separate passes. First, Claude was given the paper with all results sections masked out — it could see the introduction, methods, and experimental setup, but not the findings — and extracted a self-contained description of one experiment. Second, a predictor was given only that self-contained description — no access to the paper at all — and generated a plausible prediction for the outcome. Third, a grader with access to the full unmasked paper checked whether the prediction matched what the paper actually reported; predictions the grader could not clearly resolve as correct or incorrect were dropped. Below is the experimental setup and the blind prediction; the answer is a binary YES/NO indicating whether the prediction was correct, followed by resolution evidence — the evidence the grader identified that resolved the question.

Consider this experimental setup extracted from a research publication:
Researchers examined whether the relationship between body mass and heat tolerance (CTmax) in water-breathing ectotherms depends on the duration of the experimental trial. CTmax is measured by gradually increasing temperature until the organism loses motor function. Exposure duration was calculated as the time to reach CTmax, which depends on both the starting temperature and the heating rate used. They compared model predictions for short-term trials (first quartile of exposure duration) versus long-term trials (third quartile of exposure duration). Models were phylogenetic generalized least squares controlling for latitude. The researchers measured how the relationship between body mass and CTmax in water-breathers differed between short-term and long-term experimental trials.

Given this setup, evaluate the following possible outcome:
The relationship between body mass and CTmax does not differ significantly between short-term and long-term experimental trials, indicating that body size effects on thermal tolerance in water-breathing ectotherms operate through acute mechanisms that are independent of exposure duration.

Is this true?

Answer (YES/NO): NO